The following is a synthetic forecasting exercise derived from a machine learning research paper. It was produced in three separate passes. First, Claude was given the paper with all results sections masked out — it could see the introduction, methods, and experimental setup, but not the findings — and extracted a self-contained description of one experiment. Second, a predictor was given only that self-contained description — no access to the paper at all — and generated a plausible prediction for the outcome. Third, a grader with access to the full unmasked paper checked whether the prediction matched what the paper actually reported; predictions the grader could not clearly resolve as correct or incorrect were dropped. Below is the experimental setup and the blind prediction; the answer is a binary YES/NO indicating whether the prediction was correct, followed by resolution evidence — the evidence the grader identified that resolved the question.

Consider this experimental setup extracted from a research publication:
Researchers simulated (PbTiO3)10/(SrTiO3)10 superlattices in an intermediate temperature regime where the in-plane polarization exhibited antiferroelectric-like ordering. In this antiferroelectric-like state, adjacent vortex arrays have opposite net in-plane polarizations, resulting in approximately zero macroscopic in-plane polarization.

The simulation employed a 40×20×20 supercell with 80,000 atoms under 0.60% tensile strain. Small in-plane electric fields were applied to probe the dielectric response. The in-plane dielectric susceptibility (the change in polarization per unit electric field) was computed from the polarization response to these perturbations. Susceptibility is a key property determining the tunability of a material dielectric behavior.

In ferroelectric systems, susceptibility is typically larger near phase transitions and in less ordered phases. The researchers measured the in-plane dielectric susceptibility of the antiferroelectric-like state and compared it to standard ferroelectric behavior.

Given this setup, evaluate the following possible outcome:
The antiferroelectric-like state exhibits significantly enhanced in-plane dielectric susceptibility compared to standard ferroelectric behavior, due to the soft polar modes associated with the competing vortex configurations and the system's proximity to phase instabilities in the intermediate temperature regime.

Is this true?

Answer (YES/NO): YES